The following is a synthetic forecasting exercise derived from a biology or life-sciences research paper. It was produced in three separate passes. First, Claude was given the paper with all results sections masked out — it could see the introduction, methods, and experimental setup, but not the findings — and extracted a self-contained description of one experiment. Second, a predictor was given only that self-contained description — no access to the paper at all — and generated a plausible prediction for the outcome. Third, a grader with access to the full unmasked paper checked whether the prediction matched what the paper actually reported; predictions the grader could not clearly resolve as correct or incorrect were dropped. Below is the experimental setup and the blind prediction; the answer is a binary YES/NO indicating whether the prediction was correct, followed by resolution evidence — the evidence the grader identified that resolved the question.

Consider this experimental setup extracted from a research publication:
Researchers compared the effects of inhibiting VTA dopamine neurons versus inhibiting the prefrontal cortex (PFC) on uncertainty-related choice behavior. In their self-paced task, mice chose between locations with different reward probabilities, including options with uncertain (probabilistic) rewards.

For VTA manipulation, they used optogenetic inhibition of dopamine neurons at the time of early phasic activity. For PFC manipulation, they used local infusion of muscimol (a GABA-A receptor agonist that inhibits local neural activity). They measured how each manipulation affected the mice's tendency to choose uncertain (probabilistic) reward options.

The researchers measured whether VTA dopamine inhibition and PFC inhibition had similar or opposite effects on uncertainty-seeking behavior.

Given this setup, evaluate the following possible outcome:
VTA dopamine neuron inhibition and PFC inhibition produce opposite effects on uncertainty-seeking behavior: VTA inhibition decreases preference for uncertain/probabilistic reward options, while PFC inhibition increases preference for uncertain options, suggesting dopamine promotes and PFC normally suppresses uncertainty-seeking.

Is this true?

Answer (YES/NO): YES